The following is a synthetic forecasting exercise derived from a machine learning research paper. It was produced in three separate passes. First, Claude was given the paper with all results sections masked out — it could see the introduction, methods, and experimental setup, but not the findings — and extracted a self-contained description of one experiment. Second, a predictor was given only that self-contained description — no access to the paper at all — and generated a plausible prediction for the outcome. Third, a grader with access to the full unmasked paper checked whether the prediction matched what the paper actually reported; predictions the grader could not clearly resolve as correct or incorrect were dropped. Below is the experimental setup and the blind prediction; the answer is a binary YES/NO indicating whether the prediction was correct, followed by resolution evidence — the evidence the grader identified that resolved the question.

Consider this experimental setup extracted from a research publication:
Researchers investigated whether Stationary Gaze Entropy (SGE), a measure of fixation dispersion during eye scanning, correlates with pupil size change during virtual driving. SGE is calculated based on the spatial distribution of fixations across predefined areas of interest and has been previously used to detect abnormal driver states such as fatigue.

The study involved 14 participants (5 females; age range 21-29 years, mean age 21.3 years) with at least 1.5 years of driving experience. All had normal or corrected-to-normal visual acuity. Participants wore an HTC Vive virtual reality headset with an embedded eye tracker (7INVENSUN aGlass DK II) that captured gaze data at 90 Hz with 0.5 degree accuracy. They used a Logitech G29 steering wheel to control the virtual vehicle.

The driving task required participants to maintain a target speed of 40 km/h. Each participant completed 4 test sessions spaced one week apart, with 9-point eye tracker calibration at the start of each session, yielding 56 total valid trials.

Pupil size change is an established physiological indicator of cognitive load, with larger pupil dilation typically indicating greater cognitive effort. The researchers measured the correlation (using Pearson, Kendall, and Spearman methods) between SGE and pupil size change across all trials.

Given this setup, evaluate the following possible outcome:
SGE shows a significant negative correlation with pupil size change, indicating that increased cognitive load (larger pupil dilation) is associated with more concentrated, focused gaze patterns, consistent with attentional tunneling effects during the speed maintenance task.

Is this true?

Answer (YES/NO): NO